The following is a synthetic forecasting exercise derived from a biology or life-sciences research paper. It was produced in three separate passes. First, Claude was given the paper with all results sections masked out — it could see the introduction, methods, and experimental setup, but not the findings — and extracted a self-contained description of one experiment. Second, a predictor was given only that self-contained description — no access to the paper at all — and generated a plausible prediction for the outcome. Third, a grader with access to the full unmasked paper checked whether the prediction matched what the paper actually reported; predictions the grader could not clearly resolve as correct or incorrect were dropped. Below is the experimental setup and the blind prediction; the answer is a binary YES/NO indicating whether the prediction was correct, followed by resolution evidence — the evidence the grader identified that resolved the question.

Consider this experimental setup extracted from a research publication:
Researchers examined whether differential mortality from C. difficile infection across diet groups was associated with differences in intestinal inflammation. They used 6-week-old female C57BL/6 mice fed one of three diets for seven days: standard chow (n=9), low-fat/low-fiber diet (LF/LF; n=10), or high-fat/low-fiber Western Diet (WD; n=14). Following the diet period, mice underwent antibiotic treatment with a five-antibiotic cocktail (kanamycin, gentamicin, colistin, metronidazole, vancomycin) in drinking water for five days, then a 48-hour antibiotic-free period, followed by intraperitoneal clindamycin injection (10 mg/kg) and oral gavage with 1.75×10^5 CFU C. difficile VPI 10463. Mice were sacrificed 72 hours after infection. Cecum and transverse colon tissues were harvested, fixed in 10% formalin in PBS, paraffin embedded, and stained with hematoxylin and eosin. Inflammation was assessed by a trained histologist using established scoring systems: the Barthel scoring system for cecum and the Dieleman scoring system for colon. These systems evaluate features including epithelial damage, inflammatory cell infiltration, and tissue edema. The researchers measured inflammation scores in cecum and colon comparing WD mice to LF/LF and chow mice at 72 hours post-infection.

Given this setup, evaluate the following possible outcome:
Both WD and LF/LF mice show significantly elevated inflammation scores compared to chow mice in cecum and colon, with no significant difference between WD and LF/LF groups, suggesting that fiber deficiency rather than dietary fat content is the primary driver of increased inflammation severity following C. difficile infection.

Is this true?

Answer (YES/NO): NO